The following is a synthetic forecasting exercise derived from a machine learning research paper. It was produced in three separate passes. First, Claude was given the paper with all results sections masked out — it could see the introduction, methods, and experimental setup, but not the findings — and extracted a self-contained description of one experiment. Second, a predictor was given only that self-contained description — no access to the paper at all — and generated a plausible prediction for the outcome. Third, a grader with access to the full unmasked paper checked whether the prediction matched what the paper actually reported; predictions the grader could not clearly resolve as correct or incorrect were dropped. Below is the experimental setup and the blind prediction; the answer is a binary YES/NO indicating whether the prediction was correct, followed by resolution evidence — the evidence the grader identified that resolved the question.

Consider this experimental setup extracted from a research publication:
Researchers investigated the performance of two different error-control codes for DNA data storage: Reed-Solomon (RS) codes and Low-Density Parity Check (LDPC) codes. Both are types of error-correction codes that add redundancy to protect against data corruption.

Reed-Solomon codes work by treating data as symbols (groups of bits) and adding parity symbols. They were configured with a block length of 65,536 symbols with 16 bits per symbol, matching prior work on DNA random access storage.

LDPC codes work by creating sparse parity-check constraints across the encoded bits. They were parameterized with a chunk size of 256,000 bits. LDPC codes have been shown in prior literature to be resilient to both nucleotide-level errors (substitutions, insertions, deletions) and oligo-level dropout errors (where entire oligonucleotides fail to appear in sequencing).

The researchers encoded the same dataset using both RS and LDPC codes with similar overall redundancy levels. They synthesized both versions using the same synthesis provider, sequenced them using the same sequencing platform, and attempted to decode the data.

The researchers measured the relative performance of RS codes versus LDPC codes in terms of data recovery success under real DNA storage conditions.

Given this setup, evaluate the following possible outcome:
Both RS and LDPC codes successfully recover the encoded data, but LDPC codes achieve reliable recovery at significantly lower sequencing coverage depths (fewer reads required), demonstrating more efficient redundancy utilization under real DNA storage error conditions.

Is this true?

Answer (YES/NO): NO